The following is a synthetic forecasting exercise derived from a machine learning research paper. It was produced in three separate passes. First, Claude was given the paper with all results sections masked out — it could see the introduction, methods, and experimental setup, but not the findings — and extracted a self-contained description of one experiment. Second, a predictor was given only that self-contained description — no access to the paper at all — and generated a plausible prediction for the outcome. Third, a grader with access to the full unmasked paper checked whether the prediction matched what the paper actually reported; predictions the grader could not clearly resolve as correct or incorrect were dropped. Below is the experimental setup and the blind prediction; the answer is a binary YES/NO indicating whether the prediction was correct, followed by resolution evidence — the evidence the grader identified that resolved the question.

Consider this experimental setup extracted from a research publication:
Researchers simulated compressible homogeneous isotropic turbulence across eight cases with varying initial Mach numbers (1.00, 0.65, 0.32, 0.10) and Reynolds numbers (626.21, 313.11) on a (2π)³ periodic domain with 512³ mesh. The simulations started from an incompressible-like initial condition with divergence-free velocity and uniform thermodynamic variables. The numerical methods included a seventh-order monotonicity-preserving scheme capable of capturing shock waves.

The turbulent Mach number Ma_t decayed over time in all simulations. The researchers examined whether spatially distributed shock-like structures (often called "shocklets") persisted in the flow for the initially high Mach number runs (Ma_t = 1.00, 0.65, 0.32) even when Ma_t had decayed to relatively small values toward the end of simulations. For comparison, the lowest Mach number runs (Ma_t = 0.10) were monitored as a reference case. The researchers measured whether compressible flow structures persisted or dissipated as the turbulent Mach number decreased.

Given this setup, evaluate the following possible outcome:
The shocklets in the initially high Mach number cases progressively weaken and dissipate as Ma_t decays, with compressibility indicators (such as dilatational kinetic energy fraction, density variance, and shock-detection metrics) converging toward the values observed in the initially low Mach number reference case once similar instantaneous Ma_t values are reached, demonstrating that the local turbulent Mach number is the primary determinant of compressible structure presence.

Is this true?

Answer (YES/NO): NO